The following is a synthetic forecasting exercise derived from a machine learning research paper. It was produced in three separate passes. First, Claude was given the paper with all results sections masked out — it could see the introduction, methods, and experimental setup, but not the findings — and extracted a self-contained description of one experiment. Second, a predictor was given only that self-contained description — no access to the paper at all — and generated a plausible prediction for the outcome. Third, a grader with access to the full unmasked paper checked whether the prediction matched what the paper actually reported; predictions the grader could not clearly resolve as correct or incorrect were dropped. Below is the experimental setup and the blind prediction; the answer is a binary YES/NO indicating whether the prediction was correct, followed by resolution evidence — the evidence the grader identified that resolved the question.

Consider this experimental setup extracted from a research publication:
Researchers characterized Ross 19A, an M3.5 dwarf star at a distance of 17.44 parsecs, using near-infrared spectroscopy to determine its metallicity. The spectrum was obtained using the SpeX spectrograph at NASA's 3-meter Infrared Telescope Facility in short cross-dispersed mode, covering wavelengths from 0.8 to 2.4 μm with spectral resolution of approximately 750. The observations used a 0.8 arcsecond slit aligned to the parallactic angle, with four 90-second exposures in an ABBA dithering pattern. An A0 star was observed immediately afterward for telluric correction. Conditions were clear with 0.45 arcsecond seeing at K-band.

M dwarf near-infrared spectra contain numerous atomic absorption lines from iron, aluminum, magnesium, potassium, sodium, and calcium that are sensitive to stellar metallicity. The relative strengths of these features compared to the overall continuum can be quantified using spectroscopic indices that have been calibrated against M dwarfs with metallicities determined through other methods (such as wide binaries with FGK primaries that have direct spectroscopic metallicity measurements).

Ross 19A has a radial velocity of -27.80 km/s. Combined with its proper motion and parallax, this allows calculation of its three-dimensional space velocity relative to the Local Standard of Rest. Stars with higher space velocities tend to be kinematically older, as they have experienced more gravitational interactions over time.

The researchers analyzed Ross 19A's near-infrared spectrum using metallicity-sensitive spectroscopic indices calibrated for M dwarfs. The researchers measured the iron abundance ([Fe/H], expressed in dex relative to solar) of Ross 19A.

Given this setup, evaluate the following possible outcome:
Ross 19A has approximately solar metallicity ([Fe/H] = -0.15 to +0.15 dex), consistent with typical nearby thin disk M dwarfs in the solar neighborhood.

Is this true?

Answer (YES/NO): NO